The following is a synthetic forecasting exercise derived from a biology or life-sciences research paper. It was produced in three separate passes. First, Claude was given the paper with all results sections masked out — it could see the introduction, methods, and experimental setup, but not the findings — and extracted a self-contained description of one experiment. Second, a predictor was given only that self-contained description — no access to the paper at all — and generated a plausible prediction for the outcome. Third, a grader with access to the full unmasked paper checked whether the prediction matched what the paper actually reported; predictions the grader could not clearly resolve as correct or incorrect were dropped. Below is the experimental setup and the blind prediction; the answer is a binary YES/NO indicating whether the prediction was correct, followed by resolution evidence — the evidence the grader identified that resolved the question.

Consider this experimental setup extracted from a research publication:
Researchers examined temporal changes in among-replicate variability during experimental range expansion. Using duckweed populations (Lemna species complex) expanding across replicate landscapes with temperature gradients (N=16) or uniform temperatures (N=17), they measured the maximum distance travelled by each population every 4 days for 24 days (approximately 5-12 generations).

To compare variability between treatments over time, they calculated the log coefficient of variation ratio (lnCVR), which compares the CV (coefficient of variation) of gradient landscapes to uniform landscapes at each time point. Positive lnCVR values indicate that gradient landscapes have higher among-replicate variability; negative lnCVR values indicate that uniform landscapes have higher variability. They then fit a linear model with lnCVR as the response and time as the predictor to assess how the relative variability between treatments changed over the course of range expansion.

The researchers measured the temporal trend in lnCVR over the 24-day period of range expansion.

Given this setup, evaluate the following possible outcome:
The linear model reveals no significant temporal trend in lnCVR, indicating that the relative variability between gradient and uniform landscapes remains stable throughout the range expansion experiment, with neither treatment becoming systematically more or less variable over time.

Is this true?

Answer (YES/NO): NO